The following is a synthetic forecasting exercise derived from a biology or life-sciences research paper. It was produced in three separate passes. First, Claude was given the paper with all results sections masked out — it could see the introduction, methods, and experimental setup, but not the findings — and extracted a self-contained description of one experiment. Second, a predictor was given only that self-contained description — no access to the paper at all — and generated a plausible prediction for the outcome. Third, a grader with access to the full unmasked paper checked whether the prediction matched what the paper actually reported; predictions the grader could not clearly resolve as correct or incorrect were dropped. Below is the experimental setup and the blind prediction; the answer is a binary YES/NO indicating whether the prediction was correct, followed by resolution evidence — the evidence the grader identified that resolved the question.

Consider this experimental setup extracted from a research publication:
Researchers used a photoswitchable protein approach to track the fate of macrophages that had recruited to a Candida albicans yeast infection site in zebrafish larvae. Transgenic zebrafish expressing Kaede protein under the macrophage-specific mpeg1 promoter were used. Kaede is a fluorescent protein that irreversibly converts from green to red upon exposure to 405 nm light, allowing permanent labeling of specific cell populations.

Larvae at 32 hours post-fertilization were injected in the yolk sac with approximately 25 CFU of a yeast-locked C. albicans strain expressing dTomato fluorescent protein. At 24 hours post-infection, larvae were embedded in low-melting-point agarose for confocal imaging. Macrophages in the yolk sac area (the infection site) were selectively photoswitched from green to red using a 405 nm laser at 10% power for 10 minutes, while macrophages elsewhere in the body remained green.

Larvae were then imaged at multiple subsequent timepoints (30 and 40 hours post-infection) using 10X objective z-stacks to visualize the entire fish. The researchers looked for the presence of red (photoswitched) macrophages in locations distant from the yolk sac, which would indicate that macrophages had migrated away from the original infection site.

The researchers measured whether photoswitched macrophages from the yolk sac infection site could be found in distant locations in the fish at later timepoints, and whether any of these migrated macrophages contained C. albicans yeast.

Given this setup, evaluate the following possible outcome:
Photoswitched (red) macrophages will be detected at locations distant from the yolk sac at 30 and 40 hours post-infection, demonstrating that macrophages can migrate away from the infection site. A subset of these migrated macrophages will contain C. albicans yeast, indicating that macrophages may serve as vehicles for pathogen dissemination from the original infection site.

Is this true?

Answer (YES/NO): YES